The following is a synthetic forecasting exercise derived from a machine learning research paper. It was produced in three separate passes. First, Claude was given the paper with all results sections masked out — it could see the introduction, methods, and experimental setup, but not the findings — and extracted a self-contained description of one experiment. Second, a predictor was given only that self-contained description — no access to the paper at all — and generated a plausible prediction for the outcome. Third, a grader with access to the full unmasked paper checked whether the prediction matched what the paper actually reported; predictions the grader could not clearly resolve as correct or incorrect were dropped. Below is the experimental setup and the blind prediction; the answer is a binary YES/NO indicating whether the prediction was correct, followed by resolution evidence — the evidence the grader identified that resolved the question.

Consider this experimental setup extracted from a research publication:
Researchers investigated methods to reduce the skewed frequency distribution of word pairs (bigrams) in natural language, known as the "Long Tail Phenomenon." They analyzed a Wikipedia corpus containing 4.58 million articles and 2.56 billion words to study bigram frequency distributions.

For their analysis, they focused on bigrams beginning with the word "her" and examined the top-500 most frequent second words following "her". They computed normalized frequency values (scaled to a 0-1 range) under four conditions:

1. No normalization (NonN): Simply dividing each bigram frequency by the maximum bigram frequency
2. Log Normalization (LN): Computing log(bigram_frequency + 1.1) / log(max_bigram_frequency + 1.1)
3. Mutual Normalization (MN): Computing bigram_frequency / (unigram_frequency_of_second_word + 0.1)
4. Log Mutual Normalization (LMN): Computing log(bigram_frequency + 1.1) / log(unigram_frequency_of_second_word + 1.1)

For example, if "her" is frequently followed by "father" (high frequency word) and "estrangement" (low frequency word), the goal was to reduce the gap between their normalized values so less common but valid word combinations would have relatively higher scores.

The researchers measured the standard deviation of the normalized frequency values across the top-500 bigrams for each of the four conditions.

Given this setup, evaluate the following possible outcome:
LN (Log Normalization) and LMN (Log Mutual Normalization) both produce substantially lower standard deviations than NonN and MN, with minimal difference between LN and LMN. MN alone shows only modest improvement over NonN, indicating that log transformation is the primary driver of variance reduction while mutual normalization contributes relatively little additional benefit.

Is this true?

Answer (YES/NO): NO